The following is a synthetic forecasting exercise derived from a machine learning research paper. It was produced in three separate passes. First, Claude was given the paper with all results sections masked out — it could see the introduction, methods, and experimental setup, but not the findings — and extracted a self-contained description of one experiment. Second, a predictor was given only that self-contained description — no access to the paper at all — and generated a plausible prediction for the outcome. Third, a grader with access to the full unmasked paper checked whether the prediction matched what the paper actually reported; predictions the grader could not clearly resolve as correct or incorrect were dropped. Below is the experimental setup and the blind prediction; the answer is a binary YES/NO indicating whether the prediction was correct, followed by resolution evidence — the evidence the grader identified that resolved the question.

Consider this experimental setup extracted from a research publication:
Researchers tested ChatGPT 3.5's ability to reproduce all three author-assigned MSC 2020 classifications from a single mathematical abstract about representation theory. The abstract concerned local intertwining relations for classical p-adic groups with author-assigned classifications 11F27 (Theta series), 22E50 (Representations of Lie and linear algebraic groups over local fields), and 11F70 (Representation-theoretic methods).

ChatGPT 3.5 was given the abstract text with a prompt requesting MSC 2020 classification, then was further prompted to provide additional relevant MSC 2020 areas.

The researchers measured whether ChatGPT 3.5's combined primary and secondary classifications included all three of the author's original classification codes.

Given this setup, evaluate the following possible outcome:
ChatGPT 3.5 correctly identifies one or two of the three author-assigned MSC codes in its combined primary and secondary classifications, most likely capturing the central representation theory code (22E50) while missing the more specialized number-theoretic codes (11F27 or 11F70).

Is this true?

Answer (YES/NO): NO